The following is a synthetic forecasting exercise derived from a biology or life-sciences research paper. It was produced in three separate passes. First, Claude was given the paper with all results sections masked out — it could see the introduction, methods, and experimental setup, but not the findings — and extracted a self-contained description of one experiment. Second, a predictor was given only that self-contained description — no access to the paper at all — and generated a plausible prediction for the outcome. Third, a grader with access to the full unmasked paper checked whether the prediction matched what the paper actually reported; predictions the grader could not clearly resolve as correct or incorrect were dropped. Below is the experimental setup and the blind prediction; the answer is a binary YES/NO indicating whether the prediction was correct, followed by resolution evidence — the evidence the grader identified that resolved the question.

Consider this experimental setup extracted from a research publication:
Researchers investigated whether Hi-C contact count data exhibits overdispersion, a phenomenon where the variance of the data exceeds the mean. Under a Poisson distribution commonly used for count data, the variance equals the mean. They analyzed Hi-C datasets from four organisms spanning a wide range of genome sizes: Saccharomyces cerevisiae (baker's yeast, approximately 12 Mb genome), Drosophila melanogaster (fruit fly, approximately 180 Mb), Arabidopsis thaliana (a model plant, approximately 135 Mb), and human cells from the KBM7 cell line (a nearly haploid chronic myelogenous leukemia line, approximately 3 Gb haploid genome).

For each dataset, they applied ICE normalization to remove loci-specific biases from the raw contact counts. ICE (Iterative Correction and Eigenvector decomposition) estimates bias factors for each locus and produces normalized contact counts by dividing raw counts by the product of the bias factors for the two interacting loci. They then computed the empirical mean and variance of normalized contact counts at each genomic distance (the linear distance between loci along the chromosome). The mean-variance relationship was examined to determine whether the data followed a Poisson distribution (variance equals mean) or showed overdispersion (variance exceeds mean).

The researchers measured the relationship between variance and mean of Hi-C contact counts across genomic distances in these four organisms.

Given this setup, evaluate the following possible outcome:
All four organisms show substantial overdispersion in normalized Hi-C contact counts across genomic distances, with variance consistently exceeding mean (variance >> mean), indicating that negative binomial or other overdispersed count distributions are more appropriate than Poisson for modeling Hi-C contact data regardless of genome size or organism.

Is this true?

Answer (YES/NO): YES